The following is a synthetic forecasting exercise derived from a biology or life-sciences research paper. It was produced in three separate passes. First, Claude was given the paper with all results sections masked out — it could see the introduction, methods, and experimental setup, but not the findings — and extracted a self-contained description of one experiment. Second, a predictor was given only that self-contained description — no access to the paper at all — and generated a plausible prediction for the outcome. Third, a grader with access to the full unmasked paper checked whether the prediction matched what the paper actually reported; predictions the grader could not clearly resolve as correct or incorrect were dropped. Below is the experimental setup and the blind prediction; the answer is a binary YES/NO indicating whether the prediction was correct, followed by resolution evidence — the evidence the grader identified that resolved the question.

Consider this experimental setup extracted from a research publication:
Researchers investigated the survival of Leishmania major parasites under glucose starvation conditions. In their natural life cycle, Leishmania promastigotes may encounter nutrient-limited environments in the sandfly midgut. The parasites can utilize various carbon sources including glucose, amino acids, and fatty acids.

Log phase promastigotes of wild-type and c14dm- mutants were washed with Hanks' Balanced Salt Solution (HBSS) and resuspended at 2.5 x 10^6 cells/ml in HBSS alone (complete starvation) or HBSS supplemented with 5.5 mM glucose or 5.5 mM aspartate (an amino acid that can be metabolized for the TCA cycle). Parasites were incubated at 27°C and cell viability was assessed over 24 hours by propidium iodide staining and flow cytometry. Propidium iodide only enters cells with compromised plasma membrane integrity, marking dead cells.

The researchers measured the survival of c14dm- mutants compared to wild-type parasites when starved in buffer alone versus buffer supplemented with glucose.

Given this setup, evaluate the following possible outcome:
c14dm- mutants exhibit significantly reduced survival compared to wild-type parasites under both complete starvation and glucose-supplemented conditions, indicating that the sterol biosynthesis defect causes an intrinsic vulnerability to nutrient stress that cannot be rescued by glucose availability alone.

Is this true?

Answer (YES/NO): NO